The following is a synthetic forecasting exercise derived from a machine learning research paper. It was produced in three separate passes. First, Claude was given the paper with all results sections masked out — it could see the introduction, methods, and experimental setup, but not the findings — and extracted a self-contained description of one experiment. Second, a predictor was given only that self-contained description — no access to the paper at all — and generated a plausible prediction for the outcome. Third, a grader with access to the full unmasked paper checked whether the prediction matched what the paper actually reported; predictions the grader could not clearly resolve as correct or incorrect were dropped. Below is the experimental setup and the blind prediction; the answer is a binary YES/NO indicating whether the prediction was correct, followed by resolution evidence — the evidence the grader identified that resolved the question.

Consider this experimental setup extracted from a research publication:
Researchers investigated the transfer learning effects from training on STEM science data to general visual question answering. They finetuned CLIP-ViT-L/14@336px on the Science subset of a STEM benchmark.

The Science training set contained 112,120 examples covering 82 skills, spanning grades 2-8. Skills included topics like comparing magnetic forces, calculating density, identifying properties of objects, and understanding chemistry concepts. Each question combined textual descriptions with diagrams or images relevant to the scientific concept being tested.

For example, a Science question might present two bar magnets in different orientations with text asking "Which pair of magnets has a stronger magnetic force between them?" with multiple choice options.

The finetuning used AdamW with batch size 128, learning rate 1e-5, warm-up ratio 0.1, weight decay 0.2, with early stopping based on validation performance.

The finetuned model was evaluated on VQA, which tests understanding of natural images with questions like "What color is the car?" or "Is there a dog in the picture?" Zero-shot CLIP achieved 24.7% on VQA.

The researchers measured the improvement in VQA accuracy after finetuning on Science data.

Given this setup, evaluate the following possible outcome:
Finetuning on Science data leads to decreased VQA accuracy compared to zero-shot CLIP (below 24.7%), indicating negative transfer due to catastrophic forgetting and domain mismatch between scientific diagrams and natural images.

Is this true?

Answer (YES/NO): NO